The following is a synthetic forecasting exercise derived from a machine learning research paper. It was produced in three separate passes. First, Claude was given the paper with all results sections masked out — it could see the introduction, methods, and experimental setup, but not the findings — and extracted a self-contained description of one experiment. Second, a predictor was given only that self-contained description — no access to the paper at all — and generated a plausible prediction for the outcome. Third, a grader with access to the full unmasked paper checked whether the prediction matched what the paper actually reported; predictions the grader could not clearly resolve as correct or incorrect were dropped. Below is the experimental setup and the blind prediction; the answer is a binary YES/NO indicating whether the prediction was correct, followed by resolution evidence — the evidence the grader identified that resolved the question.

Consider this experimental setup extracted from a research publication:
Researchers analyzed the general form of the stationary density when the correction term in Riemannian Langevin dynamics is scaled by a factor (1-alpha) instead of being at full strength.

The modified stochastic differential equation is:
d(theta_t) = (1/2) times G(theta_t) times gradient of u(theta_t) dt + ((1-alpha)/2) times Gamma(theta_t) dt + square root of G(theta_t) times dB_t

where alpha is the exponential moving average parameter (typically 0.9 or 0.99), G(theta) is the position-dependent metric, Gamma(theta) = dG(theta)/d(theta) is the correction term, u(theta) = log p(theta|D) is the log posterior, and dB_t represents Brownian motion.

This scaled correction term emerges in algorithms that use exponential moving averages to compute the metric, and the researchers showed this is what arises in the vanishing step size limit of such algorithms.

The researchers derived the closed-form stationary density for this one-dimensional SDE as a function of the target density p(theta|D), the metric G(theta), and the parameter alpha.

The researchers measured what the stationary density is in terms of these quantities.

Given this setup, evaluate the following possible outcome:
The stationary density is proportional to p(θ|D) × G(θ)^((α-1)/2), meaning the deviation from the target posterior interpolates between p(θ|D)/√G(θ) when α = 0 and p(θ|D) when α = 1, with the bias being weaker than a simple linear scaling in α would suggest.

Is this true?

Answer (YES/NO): NO